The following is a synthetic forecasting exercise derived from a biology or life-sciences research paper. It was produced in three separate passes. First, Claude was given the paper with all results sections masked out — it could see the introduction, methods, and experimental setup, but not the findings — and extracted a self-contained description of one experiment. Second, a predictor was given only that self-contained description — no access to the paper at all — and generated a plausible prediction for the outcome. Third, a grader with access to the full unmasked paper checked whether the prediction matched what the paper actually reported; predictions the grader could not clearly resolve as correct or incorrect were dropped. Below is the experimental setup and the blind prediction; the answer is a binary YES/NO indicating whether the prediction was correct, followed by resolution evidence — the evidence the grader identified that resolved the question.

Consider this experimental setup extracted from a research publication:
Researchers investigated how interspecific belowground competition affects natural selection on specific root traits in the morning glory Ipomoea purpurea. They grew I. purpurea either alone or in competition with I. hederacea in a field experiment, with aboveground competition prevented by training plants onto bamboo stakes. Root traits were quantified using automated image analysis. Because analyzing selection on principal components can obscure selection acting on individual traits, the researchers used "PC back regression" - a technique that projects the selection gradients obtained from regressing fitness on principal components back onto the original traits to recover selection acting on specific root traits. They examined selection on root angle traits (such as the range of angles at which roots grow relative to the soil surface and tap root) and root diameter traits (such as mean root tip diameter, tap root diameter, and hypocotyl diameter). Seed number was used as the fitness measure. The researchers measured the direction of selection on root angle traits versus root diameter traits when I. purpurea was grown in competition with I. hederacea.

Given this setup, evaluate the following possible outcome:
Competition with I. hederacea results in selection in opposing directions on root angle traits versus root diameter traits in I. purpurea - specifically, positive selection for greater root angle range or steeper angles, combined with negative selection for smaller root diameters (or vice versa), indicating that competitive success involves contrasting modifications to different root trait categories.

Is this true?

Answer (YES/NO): YES